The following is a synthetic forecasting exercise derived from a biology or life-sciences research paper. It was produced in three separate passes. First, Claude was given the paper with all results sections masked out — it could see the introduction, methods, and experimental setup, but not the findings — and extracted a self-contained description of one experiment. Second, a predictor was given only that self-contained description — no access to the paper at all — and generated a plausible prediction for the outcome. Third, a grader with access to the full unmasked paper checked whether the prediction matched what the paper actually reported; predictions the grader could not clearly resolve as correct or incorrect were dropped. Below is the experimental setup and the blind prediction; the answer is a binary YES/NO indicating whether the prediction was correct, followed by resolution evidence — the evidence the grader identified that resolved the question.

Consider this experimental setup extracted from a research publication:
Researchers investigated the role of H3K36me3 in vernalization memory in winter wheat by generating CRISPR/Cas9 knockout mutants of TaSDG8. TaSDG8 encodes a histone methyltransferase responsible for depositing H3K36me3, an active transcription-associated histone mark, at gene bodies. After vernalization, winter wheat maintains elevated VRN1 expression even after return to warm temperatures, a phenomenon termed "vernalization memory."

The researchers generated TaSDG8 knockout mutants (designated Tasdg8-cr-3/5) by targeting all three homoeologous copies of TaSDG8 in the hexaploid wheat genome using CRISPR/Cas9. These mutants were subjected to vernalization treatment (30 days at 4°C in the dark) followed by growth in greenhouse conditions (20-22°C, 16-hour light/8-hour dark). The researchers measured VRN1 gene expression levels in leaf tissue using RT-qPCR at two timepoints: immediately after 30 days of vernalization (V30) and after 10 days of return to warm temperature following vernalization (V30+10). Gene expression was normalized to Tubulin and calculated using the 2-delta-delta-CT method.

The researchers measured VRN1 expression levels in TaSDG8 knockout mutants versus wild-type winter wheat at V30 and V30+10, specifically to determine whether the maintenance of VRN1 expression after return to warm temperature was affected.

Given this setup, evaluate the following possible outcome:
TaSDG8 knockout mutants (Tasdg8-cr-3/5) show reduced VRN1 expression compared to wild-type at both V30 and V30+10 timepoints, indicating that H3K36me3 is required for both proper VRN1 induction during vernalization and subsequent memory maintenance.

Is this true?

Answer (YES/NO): NO